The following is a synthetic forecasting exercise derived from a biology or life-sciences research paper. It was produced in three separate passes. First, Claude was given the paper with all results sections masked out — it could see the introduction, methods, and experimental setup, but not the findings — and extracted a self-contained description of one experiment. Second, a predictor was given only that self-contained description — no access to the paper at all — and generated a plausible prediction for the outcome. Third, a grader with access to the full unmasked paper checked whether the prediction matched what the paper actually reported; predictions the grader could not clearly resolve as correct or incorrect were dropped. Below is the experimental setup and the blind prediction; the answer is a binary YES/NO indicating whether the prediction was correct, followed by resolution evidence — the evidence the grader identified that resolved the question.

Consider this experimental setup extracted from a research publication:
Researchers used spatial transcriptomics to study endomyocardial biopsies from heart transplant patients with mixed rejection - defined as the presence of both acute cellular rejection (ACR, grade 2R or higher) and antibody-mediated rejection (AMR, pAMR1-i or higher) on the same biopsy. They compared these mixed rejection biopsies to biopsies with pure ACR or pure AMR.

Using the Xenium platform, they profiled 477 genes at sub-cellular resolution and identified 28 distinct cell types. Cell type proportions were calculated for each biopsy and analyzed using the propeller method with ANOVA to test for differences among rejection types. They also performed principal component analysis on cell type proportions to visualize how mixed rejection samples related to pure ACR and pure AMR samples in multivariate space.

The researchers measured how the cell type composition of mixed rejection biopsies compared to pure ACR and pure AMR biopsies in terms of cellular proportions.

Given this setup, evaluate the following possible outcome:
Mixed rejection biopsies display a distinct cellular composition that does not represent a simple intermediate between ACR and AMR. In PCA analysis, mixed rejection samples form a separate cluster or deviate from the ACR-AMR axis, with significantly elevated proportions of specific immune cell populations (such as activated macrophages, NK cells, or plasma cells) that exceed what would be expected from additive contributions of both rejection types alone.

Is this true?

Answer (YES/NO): NO